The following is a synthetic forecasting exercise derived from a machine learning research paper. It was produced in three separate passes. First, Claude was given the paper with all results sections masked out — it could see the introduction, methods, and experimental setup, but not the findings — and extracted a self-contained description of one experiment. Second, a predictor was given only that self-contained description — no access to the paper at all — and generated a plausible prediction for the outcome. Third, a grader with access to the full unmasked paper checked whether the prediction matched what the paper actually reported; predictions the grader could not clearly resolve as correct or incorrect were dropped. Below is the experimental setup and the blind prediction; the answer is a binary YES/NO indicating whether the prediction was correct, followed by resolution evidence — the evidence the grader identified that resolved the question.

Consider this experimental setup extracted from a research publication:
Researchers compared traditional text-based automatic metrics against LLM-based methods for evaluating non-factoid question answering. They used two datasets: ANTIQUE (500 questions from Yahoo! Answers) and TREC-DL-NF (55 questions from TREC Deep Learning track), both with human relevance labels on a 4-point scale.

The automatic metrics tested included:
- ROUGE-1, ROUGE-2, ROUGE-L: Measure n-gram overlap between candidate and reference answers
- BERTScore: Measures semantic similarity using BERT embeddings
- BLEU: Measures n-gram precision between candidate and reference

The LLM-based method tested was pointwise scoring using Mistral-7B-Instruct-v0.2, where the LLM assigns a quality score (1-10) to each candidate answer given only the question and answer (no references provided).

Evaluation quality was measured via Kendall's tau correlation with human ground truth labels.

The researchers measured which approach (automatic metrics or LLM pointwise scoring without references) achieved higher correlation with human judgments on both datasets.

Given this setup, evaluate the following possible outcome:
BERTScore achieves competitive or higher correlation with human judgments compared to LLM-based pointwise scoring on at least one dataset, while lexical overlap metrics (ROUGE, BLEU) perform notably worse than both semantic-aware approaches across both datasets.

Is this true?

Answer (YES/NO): NO